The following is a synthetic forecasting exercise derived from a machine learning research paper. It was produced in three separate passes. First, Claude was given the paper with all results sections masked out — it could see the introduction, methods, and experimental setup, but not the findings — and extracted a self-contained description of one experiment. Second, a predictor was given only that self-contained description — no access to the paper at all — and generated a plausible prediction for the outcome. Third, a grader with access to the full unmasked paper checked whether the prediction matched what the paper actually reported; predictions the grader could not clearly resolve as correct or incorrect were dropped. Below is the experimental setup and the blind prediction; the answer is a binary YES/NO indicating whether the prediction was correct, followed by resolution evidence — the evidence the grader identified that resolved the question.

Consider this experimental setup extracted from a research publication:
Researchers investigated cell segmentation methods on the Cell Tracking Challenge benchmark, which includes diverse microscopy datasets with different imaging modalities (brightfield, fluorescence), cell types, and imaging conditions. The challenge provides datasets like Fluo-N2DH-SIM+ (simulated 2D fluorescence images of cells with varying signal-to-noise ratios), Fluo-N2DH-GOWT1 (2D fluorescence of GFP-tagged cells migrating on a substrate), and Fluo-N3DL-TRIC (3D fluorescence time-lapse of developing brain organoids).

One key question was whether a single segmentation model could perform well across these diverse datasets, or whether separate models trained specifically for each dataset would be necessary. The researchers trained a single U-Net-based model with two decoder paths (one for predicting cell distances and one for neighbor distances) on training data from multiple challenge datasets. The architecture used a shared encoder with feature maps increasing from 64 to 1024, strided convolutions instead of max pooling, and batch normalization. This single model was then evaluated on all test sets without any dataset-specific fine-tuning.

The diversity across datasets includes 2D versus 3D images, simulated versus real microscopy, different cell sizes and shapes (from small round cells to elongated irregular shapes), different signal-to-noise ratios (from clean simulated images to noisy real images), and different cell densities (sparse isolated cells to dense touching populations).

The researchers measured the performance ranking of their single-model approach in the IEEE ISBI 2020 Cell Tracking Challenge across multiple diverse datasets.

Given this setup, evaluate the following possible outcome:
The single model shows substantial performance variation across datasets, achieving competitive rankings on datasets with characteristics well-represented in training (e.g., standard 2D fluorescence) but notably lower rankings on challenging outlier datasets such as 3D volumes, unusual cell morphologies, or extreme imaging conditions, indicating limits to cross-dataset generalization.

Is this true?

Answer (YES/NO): NO